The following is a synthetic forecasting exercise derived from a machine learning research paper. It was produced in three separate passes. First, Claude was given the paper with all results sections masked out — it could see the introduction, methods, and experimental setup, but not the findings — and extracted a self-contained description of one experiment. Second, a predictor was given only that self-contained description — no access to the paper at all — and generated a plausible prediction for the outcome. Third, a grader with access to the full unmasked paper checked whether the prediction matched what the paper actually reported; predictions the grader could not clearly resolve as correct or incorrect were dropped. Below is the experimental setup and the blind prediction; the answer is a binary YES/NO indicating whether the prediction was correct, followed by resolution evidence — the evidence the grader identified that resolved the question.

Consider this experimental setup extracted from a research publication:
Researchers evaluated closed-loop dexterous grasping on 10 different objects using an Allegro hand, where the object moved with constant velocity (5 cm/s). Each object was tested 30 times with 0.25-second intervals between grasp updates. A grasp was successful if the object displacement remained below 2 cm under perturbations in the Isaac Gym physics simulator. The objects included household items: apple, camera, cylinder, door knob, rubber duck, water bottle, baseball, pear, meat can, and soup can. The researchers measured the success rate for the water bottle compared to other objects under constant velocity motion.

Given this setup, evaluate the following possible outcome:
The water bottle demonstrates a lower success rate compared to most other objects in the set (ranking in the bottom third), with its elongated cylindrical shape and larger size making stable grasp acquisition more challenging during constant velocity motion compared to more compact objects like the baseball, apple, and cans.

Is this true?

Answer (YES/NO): YES